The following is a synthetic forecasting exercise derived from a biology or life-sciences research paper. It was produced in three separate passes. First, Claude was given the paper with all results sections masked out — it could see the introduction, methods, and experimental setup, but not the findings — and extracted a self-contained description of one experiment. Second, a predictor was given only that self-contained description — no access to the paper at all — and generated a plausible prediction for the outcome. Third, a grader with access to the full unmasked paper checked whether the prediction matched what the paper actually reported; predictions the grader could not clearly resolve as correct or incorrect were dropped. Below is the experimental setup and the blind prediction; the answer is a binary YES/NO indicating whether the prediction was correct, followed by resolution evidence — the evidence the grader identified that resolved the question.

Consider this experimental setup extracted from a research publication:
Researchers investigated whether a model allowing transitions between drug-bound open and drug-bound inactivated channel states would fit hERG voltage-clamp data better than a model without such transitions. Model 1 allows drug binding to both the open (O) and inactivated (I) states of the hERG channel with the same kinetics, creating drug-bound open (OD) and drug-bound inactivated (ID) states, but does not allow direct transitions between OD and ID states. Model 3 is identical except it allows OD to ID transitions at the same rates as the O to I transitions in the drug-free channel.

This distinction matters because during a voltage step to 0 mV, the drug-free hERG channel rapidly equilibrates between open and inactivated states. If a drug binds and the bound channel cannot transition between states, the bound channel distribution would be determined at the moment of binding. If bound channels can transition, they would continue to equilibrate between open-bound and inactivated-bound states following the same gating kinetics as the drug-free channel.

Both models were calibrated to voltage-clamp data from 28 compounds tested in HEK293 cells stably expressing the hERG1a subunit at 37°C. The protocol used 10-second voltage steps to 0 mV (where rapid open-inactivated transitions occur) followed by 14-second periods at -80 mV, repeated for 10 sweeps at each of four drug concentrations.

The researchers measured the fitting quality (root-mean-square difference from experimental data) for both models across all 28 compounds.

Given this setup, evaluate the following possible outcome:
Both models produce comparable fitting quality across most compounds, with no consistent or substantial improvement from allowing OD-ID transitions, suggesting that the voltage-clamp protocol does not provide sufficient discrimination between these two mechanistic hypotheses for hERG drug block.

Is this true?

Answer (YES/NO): YES